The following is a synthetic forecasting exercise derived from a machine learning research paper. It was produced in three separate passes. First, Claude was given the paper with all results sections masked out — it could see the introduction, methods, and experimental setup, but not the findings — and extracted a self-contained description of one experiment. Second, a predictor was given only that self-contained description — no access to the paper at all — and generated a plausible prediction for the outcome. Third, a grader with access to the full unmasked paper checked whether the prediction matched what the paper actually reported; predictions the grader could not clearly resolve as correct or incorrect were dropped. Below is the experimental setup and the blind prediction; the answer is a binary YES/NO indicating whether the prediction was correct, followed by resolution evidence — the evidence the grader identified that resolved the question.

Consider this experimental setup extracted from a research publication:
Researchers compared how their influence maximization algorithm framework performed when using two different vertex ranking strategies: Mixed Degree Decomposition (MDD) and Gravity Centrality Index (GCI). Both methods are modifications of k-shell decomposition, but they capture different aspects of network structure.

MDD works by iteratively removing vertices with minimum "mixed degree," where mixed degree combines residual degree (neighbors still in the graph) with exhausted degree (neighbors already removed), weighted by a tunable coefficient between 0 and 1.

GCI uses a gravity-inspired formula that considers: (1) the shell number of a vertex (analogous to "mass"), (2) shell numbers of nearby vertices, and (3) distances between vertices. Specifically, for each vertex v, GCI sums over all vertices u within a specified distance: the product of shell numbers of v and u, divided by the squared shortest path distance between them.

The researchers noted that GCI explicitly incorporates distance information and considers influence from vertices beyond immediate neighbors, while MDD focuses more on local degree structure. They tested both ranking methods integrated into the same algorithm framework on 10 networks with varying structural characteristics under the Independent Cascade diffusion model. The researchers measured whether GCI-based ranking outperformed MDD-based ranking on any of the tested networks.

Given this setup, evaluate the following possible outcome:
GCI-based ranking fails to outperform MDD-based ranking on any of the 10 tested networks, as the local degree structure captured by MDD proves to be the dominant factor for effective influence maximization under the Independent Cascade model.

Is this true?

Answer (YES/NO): YES